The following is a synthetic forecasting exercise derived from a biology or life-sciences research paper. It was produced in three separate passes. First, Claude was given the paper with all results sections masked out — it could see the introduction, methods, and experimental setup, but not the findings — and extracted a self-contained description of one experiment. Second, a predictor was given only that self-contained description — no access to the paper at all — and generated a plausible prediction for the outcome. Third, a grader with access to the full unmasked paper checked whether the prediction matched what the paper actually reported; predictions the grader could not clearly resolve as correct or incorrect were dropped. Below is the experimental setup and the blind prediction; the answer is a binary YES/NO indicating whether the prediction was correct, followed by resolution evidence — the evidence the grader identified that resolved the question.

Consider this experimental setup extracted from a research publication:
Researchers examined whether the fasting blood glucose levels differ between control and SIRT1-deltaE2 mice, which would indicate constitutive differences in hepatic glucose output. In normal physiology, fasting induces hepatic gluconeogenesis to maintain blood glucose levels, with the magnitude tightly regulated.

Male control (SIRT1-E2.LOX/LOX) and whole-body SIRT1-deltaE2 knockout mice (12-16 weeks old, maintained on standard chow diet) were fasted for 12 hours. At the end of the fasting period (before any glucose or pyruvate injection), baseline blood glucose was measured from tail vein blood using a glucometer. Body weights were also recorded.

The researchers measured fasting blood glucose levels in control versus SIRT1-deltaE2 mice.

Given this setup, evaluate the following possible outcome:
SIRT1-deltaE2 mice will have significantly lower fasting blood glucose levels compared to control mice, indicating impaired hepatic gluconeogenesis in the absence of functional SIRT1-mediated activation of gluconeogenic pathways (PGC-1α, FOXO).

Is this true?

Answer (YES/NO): NO